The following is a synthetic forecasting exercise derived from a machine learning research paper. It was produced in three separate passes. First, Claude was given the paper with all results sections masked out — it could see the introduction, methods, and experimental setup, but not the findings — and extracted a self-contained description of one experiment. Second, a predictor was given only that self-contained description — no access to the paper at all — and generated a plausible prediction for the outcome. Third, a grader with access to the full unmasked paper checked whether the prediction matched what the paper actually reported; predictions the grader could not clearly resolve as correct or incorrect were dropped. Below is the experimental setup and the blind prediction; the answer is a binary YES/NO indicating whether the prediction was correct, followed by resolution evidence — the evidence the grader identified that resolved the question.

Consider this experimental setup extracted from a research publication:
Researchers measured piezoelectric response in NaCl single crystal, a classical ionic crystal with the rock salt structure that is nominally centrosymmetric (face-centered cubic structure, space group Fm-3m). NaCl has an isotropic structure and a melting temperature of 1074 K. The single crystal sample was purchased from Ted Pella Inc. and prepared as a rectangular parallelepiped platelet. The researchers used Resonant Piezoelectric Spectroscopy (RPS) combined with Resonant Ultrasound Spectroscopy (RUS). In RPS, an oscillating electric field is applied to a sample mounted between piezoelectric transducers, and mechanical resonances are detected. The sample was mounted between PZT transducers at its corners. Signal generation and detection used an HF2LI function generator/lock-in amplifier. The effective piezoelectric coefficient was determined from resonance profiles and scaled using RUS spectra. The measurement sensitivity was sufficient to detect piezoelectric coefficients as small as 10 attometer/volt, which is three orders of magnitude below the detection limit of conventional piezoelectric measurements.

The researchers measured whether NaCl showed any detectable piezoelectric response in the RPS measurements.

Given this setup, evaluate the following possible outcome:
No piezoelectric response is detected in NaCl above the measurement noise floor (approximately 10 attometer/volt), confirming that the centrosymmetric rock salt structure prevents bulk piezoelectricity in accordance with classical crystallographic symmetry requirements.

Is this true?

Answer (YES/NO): NO